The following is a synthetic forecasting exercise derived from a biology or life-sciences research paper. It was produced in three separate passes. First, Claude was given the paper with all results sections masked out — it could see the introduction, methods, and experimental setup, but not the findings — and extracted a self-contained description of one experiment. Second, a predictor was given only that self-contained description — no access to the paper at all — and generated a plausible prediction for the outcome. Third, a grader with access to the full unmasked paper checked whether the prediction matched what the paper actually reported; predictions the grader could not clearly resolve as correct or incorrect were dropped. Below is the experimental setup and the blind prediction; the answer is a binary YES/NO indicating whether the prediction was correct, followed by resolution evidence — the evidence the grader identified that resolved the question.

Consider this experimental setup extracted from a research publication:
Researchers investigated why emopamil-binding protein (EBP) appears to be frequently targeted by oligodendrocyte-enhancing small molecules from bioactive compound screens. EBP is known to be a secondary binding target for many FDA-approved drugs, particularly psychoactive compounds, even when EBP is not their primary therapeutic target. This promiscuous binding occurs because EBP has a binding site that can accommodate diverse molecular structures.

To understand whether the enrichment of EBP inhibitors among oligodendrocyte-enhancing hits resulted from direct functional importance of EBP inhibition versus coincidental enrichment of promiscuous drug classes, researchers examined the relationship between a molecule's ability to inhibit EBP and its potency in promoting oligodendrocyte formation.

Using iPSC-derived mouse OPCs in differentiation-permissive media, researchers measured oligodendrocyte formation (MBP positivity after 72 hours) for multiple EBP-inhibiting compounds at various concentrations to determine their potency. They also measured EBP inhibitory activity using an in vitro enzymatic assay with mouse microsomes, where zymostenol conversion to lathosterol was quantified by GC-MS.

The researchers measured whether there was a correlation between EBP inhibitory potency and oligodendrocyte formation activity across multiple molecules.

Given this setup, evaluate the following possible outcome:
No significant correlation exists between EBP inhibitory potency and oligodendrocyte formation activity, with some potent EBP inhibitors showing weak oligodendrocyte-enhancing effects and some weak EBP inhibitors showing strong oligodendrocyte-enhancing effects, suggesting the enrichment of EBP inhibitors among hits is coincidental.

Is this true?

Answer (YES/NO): NO